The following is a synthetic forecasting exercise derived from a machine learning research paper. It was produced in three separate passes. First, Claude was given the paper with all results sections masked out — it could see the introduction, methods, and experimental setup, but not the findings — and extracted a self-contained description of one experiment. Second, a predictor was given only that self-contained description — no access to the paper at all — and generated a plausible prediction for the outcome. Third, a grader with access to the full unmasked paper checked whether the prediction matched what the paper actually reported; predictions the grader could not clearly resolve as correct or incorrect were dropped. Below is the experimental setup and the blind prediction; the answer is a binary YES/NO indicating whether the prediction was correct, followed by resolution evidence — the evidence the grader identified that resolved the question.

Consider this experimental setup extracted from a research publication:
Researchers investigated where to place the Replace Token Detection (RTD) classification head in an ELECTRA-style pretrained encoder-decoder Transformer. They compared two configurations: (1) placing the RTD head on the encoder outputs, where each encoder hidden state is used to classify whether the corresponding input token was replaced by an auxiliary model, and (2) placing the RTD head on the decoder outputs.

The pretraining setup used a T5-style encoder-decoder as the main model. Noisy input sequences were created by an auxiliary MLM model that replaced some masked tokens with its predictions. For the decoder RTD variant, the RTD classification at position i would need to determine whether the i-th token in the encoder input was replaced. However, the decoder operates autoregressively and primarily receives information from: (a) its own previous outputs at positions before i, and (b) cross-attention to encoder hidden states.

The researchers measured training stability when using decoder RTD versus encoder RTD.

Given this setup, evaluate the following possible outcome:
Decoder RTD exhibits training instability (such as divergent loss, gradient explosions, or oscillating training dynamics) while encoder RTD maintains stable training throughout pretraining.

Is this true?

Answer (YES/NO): YES